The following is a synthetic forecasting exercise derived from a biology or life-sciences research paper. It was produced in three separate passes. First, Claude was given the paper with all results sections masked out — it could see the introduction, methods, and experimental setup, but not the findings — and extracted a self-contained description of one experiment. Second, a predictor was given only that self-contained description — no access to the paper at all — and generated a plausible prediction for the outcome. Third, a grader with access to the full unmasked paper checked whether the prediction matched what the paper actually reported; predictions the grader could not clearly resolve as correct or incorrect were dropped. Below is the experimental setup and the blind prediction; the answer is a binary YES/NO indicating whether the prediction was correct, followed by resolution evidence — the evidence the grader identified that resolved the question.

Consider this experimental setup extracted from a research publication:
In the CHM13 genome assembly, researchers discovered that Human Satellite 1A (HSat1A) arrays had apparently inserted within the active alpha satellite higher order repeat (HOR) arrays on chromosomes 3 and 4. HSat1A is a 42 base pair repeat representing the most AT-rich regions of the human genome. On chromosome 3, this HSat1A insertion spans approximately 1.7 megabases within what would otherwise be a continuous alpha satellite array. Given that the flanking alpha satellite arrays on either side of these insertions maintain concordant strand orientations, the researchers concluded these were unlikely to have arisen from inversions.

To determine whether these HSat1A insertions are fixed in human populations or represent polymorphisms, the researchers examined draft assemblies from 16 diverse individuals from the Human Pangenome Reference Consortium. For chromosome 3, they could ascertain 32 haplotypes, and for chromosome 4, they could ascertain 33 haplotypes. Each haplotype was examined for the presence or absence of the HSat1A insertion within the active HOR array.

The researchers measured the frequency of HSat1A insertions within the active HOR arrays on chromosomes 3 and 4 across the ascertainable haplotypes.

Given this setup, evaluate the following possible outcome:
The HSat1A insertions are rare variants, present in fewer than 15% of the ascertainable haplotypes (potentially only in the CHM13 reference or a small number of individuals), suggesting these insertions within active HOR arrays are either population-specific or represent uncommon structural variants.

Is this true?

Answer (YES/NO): NO